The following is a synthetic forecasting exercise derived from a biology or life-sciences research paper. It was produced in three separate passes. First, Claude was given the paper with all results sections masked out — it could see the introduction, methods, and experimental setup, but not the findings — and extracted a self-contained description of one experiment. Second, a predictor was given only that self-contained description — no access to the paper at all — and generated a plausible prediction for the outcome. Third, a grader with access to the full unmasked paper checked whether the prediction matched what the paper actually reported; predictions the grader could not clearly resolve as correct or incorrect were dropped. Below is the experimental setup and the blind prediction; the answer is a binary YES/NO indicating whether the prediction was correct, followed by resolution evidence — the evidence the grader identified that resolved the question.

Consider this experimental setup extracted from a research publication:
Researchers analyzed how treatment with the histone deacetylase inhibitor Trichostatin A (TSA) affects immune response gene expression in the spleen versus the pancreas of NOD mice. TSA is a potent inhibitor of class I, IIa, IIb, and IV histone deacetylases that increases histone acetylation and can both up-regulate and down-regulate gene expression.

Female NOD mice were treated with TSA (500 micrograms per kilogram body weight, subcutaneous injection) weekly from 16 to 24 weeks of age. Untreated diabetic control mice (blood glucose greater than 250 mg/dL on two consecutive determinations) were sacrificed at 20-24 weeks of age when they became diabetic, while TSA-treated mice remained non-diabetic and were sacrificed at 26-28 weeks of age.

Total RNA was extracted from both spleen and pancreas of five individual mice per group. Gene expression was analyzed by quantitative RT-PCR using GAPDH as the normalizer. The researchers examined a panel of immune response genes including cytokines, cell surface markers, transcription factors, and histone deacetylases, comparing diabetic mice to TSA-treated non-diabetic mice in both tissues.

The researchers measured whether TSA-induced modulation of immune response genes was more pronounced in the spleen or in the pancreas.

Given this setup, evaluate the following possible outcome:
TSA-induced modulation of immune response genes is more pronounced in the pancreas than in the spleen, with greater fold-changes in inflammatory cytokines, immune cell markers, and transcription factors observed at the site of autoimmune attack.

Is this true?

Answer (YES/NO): NO